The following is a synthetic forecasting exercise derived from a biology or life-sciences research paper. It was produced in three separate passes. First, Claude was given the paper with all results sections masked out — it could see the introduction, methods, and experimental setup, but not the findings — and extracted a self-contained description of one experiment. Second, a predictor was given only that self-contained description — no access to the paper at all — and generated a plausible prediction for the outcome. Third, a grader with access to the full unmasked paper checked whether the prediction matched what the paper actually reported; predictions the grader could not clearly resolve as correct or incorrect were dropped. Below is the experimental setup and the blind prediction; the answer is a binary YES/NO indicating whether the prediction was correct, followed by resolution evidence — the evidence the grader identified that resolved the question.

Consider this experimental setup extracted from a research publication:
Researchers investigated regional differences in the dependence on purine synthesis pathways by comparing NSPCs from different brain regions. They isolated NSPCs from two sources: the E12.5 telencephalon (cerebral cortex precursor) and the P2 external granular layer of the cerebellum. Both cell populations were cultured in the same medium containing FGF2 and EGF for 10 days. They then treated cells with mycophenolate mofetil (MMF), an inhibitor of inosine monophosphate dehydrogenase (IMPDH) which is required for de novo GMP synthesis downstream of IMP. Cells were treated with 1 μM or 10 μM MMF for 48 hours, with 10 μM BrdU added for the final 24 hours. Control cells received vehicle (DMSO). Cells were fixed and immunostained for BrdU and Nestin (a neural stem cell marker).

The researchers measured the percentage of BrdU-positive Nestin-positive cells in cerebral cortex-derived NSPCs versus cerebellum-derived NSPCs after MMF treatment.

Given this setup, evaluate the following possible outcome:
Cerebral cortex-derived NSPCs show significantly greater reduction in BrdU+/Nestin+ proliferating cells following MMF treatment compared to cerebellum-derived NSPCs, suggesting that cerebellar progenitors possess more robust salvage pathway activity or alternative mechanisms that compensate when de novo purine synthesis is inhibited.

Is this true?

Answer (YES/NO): NO